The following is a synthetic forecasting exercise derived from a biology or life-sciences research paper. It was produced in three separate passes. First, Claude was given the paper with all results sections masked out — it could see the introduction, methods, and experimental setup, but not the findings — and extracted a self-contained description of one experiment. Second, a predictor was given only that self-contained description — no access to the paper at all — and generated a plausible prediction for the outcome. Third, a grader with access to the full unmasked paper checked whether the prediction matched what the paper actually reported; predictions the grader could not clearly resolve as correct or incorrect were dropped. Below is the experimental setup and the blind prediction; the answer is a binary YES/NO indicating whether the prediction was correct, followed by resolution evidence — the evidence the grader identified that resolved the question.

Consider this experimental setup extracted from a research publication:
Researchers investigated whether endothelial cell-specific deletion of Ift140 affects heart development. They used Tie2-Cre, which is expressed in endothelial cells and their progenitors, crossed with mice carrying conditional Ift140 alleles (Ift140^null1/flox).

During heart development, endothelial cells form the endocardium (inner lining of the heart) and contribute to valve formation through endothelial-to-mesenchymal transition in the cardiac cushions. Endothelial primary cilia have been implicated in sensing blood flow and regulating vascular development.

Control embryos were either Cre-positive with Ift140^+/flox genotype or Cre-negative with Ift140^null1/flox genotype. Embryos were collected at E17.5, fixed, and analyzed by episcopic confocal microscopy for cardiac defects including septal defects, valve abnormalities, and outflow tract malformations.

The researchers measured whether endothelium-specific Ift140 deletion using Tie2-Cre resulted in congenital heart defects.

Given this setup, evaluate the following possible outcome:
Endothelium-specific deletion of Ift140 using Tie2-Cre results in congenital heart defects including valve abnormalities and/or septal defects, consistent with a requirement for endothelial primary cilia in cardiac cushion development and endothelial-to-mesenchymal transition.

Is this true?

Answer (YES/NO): NO